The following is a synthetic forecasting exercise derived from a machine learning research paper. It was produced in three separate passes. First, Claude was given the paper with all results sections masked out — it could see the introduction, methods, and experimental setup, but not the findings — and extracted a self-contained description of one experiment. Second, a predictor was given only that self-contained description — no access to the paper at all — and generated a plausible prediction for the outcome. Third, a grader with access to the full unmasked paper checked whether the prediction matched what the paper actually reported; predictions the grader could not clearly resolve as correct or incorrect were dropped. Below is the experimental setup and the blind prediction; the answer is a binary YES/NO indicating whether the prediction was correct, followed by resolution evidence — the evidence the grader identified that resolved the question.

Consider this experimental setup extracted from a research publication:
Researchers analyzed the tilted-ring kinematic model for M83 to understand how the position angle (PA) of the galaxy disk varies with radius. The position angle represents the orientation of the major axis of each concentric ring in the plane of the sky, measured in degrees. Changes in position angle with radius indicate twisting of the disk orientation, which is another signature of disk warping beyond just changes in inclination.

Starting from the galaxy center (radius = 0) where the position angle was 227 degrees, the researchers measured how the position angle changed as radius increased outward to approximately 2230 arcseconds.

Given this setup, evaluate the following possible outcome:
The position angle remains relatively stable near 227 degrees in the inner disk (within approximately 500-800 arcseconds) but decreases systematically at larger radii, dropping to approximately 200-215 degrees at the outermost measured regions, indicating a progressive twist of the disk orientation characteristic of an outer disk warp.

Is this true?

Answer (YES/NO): NO